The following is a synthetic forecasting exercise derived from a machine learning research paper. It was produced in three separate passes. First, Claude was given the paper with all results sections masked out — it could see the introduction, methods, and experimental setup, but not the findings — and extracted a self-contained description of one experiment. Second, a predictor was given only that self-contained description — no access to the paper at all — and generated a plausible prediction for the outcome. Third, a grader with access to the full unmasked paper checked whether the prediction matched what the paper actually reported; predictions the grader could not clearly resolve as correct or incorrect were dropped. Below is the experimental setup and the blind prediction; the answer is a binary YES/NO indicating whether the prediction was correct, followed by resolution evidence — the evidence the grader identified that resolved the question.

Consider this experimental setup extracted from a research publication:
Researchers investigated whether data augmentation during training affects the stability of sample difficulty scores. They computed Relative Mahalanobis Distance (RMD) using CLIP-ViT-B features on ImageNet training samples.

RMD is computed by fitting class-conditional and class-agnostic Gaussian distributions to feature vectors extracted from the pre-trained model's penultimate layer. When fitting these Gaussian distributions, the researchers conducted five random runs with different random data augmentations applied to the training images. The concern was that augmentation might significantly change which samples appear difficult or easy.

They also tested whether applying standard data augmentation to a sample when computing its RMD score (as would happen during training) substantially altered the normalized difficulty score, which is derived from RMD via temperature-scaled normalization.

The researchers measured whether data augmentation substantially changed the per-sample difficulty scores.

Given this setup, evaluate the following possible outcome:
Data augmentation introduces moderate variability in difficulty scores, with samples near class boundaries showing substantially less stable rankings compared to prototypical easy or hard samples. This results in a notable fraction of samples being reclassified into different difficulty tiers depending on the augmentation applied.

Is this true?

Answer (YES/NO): NO